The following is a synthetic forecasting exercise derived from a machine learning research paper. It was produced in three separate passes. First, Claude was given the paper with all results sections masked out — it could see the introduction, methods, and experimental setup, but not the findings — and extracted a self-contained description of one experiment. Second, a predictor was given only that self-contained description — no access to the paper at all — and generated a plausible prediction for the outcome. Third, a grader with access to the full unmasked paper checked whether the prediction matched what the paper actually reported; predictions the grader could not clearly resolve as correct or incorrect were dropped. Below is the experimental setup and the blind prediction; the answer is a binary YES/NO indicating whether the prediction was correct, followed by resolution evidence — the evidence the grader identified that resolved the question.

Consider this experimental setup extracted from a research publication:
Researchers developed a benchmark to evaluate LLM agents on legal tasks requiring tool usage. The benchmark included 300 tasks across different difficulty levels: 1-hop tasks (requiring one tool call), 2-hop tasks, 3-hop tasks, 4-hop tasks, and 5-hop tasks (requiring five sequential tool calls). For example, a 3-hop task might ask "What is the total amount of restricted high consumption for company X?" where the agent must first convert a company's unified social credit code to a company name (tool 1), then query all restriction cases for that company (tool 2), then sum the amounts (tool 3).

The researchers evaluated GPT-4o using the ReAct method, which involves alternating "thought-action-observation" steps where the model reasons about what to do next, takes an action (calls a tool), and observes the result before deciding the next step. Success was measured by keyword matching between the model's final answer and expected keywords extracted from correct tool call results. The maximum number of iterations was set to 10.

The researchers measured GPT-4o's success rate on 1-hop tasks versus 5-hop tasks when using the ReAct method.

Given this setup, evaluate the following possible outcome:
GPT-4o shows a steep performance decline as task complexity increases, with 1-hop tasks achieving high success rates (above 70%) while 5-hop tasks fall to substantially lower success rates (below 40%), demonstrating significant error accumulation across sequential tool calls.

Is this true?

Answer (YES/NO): NO